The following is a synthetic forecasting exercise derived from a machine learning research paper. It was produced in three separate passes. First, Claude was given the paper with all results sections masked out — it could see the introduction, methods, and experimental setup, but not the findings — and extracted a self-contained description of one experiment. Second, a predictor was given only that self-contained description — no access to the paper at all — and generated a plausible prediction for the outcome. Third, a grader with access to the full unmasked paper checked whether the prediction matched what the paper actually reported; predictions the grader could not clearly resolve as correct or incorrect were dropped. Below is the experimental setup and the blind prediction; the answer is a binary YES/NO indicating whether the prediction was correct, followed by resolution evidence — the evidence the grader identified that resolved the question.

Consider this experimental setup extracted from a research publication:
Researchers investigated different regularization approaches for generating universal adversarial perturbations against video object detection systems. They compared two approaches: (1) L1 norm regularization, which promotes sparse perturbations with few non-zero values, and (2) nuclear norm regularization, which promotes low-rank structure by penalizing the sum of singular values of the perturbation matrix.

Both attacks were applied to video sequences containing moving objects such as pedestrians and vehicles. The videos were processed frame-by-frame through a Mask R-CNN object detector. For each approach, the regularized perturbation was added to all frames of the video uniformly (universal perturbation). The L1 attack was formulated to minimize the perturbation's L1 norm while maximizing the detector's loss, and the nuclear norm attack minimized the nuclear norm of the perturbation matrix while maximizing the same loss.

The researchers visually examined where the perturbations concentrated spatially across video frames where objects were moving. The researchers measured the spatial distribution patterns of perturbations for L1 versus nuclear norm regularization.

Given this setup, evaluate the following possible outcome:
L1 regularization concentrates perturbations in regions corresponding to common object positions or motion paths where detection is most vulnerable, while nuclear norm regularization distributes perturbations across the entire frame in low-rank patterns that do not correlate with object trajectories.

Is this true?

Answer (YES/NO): NO